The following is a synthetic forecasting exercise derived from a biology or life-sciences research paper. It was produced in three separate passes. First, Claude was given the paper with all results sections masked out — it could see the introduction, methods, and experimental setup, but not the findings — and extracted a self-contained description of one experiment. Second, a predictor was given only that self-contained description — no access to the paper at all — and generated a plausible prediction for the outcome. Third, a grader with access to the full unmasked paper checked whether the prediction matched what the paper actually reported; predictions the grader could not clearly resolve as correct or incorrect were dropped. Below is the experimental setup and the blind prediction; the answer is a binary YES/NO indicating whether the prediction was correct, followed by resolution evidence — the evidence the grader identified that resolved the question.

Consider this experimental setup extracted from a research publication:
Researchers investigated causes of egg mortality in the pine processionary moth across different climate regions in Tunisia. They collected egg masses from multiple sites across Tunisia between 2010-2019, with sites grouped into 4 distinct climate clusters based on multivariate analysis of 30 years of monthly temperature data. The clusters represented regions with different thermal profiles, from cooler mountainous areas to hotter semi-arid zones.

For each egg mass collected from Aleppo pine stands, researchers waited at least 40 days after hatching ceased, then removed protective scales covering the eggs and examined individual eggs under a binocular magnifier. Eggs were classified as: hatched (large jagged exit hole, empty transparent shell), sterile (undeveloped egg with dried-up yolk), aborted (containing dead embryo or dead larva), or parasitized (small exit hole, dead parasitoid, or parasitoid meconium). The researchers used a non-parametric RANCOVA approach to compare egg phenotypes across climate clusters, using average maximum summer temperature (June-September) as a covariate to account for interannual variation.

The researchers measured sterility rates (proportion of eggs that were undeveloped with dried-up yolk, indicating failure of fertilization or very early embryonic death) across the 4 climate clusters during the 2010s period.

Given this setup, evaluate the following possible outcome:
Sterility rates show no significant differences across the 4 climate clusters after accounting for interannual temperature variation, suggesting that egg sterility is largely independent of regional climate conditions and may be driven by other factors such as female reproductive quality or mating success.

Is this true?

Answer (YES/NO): NO